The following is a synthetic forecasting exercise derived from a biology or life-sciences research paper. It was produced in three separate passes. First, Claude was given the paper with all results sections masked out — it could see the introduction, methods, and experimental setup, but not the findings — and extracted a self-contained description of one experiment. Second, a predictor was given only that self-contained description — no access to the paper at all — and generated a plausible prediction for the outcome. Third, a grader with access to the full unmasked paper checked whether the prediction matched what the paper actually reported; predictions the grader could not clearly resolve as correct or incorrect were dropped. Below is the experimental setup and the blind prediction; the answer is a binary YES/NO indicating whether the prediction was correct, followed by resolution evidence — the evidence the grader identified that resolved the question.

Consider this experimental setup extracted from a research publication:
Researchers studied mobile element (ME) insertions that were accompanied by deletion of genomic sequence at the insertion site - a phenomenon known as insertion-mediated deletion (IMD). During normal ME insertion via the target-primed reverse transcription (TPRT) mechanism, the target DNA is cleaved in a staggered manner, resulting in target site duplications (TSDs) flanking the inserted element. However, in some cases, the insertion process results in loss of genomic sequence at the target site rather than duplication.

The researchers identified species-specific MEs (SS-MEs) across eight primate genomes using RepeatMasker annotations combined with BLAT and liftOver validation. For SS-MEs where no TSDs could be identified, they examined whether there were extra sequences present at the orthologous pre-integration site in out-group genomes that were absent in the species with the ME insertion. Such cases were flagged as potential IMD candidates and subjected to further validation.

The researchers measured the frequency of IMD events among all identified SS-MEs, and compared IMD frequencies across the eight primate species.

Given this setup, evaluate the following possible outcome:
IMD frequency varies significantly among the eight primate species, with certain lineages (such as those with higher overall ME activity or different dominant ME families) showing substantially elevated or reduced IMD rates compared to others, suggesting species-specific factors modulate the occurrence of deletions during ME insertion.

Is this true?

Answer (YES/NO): YES